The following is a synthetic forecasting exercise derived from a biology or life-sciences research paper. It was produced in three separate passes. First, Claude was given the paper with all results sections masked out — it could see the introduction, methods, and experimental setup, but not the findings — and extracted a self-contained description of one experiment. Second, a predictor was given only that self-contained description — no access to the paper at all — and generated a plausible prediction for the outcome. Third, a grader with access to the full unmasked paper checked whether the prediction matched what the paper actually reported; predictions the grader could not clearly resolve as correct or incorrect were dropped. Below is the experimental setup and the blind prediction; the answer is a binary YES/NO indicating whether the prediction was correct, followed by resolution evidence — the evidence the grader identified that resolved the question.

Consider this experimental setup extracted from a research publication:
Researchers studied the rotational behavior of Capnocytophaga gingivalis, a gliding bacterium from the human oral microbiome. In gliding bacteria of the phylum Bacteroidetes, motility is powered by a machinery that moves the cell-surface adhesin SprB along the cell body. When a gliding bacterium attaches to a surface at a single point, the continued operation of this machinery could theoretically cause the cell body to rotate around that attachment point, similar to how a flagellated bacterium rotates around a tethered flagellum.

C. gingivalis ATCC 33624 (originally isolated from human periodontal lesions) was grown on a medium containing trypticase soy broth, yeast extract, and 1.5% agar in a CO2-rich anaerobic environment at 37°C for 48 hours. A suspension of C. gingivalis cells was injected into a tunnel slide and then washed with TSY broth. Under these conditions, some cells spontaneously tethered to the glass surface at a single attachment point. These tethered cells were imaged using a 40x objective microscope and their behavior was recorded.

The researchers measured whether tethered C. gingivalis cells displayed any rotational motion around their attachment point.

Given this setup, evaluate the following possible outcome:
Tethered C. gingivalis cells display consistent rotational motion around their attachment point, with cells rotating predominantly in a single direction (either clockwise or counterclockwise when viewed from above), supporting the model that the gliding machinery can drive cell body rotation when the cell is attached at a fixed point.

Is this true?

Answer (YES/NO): YES